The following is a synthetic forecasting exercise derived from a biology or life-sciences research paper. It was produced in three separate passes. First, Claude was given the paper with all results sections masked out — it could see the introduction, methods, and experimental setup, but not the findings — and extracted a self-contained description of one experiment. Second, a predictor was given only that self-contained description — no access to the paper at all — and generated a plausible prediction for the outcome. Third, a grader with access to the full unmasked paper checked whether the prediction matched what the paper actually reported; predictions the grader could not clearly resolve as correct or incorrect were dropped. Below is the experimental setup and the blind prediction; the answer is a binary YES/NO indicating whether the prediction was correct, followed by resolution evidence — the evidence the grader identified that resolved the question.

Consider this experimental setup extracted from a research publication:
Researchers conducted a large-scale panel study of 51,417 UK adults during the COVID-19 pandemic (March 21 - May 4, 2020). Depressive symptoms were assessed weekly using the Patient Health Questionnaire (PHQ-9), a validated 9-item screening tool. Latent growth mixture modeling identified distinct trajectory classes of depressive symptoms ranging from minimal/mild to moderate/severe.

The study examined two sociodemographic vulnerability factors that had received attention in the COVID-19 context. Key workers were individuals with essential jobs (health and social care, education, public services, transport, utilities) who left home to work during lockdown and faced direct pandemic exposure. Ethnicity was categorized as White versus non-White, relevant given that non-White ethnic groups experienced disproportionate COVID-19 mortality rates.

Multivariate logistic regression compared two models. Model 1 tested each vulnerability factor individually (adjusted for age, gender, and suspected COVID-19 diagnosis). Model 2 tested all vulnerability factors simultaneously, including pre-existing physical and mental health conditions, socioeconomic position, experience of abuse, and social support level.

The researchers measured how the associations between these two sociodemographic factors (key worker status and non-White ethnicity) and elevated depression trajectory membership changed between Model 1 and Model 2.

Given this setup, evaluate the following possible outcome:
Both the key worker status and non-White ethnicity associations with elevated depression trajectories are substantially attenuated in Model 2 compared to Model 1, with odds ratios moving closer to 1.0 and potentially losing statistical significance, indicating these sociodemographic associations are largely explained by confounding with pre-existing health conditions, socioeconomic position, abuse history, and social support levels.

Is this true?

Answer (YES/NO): YES